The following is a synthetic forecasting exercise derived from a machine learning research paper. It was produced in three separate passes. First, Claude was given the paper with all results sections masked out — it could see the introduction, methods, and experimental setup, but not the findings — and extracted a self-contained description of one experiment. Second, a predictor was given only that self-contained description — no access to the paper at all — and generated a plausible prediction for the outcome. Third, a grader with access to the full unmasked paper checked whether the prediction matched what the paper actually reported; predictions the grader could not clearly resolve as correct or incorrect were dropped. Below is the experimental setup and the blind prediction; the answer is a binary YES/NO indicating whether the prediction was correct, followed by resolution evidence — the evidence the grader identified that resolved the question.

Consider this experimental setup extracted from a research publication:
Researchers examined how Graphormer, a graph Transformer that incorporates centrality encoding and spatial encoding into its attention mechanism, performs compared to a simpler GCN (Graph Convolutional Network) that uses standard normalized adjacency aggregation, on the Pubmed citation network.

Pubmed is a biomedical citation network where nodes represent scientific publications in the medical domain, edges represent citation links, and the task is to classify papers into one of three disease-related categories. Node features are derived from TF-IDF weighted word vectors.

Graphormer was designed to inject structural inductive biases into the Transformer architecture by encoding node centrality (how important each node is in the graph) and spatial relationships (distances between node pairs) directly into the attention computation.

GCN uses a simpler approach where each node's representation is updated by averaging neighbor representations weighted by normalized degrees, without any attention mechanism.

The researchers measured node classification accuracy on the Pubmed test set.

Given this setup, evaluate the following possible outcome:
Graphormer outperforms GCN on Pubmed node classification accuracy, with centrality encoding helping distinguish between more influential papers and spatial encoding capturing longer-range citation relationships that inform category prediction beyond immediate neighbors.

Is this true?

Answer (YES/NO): NO